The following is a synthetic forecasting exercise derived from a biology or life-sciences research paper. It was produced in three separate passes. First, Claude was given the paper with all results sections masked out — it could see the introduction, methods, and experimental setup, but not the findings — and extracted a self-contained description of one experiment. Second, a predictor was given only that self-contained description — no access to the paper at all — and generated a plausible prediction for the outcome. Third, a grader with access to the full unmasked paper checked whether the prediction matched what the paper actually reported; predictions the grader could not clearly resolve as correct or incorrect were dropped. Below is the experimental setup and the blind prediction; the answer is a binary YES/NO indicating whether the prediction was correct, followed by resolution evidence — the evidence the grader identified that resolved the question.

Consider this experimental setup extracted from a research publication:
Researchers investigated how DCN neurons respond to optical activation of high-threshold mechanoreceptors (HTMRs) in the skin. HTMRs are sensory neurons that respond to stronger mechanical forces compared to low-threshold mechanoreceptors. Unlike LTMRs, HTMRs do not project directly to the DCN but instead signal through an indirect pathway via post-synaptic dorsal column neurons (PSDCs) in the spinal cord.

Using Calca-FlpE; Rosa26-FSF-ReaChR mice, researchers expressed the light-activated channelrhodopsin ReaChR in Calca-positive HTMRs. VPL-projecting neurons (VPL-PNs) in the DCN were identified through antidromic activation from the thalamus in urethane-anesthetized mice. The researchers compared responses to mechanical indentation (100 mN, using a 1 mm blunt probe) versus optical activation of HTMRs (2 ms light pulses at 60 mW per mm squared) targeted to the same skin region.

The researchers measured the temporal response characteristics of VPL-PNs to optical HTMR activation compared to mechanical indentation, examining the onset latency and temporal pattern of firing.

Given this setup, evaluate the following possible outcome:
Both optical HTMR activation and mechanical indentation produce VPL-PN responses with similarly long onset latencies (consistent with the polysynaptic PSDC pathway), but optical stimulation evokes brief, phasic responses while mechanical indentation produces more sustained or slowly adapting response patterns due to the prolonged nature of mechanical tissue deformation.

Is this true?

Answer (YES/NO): NO